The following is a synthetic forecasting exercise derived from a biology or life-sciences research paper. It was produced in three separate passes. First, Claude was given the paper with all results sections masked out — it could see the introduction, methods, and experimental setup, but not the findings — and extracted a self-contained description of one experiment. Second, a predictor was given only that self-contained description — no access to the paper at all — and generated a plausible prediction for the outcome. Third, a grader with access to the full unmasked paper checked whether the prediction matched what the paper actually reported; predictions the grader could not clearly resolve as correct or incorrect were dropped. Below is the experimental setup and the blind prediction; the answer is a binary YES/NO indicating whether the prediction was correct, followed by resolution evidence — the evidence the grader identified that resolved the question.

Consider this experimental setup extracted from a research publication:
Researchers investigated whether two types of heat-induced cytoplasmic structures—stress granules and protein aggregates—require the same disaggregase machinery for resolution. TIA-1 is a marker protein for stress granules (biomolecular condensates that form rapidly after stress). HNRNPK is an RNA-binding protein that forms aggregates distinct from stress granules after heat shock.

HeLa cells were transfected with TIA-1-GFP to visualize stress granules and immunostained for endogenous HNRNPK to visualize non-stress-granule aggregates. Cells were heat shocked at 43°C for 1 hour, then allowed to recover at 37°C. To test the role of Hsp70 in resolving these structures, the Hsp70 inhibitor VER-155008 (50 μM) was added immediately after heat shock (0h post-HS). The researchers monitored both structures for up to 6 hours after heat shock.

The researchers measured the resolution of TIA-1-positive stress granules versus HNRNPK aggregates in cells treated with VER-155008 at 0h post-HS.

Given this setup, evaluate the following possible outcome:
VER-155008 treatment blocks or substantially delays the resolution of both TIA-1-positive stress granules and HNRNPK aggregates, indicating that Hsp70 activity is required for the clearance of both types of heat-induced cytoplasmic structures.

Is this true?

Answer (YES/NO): NO